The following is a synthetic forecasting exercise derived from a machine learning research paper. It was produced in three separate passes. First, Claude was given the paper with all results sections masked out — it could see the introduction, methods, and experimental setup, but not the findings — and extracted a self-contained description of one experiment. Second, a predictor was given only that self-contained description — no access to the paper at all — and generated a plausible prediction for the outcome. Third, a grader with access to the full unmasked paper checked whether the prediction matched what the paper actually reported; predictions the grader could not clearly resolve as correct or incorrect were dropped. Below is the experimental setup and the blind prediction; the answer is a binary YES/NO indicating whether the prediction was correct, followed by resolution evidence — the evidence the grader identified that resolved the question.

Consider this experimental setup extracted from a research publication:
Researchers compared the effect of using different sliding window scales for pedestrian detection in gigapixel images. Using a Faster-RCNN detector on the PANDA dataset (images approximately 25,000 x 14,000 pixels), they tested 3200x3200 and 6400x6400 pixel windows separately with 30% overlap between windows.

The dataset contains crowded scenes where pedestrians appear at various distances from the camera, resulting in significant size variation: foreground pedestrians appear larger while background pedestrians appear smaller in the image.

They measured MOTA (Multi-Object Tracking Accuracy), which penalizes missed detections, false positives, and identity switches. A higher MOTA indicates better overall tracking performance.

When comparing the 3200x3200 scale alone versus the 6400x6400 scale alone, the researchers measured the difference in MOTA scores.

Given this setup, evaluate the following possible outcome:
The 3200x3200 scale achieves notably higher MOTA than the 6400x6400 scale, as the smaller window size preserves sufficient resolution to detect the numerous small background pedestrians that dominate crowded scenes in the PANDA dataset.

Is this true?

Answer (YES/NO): YES